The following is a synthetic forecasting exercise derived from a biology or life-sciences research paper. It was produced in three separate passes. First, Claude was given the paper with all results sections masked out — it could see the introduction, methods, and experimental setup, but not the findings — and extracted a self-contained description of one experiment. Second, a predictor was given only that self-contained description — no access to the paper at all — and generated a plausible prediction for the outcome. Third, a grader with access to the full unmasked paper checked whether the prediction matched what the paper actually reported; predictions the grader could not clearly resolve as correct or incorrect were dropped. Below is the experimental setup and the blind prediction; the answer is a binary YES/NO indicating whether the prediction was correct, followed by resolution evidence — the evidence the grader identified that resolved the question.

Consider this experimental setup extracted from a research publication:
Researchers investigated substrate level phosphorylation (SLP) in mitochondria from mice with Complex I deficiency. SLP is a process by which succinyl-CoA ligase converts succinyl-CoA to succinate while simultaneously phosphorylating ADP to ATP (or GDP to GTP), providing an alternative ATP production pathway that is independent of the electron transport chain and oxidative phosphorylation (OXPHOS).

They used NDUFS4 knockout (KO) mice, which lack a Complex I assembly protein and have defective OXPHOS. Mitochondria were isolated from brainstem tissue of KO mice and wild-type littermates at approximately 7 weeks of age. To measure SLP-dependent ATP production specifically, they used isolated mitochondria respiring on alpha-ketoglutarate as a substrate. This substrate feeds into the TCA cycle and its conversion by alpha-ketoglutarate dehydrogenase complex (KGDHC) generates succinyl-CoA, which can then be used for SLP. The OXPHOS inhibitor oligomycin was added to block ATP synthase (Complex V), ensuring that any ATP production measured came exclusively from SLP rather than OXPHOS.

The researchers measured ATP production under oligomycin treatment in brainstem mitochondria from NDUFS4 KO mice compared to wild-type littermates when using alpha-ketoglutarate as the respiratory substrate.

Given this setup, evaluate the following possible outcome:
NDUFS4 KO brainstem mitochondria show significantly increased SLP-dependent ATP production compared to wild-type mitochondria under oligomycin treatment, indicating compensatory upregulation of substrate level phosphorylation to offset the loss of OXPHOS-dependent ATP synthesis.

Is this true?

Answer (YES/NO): NO